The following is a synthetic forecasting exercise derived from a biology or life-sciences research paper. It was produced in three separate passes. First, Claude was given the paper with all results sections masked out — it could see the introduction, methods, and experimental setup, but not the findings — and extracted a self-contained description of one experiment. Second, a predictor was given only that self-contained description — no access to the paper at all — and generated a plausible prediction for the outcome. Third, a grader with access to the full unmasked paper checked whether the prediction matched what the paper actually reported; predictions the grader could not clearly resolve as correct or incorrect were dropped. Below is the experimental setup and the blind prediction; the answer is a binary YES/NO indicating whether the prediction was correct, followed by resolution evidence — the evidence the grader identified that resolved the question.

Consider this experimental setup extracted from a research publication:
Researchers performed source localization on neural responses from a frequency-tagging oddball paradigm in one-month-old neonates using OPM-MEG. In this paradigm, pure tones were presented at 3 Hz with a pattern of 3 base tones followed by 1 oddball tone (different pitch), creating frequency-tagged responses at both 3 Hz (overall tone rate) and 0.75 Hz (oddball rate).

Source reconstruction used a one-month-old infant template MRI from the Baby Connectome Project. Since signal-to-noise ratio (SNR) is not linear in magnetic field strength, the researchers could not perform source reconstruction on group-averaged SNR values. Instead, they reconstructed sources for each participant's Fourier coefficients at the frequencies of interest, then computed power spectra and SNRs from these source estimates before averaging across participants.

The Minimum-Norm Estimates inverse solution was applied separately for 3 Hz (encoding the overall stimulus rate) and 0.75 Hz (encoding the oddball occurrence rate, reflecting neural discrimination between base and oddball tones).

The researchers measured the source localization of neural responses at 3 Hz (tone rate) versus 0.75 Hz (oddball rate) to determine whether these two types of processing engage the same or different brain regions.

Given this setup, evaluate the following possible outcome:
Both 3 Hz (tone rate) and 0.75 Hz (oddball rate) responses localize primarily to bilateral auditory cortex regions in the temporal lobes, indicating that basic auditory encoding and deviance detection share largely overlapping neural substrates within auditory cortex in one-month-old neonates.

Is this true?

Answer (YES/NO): YES